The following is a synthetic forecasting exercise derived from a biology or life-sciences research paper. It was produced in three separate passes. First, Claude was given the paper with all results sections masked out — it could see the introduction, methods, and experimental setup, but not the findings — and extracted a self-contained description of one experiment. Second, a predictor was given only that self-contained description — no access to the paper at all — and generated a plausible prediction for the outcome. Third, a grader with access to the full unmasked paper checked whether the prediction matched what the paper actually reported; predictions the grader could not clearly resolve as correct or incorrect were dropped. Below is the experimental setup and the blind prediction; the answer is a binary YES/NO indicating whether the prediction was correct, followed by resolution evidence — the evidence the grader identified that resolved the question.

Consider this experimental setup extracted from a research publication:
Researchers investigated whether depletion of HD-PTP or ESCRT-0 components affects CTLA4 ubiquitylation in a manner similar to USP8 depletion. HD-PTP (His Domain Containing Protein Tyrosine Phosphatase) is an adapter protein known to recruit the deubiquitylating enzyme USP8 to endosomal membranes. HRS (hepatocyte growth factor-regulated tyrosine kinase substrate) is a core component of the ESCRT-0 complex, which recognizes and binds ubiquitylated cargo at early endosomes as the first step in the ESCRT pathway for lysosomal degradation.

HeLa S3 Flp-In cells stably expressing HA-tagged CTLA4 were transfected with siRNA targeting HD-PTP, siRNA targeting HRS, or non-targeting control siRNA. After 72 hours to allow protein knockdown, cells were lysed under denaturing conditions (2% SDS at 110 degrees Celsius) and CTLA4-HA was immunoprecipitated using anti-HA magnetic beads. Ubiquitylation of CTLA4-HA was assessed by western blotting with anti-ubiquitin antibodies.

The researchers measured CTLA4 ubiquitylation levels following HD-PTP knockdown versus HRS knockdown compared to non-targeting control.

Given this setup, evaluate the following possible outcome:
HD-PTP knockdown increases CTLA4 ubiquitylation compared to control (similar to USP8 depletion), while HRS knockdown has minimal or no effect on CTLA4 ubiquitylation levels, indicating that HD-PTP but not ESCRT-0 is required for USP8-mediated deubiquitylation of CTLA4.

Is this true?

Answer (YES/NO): YES